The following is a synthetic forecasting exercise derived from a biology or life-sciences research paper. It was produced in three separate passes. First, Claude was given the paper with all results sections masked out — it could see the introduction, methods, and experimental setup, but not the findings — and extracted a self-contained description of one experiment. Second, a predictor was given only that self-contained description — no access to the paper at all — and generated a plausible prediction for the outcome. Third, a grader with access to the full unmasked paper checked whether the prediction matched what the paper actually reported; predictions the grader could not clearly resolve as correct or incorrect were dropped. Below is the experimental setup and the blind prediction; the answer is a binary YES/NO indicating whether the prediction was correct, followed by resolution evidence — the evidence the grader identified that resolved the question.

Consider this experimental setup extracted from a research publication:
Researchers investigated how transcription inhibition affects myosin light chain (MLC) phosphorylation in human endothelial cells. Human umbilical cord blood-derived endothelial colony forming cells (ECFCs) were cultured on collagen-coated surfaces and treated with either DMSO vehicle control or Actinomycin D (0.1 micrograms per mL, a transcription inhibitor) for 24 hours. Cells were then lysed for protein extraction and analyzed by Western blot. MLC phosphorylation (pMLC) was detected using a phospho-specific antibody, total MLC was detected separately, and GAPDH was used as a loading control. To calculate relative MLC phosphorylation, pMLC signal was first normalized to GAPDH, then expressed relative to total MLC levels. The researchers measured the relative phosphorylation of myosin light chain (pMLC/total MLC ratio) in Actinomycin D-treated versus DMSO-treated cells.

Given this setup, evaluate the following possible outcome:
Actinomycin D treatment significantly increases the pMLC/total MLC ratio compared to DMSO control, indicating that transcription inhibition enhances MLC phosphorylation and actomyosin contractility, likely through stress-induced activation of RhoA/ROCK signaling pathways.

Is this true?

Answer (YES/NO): YES